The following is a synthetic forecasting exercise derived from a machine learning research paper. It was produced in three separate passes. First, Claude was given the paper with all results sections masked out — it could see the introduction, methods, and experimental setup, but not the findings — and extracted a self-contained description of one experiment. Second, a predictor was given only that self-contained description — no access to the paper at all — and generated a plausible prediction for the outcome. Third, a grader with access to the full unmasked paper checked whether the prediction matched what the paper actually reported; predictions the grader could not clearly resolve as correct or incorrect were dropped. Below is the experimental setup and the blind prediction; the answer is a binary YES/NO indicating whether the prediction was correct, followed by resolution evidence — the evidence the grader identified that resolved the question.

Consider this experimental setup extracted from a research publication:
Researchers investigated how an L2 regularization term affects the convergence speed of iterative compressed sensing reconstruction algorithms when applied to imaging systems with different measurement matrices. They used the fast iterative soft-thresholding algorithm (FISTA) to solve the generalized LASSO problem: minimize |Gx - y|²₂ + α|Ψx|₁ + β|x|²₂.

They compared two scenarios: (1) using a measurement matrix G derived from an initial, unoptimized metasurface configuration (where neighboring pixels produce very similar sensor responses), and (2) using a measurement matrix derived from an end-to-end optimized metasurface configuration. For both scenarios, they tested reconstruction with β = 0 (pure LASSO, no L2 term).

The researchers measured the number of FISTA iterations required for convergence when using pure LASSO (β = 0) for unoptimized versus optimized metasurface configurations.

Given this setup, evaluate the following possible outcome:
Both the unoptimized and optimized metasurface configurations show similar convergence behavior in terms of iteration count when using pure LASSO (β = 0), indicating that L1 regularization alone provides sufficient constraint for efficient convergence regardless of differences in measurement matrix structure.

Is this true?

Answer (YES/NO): NO